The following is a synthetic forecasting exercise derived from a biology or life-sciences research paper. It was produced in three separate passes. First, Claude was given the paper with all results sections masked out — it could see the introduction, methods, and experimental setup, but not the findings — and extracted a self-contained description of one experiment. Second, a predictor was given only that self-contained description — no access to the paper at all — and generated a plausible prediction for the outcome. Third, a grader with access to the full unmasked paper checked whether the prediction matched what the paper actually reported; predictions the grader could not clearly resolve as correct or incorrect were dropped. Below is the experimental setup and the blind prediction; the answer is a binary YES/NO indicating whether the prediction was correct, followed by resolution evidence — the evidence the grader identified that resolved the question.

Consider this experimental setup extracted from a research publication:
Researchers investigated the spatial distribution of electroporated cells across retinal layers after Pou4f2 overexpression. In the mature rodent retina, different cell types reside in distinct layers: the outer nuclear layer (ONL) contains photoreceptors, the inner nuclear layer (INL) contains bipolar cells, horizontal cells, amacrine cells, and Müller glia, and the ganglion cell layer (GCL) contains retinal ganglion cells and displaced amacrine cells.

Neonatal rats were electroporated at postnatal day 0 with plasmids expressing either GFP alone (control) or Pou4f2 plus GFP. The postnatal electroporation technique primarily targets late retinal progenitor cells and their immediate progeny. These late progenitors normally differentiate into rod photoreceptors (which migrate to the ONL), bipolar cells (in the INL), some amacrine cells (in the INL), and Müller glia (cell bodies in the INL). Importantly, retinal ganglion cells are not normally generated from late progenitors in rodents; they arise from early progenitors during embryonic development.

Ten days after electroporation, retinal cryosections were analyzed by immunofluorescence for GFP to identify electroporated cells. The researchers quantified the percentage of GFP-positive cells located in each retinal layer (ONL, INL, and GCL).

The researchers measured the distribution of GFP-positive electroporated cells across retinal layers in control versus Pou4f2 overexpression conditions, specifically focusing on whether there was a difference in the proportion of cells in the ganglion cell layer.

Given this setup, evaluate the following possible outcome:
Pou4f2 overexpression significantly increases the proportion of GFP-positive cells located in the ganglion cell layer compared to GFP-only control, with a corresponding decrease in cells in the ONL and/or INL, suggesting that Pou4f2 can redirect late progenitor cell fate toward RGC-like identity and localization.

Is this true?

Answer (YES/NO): YES